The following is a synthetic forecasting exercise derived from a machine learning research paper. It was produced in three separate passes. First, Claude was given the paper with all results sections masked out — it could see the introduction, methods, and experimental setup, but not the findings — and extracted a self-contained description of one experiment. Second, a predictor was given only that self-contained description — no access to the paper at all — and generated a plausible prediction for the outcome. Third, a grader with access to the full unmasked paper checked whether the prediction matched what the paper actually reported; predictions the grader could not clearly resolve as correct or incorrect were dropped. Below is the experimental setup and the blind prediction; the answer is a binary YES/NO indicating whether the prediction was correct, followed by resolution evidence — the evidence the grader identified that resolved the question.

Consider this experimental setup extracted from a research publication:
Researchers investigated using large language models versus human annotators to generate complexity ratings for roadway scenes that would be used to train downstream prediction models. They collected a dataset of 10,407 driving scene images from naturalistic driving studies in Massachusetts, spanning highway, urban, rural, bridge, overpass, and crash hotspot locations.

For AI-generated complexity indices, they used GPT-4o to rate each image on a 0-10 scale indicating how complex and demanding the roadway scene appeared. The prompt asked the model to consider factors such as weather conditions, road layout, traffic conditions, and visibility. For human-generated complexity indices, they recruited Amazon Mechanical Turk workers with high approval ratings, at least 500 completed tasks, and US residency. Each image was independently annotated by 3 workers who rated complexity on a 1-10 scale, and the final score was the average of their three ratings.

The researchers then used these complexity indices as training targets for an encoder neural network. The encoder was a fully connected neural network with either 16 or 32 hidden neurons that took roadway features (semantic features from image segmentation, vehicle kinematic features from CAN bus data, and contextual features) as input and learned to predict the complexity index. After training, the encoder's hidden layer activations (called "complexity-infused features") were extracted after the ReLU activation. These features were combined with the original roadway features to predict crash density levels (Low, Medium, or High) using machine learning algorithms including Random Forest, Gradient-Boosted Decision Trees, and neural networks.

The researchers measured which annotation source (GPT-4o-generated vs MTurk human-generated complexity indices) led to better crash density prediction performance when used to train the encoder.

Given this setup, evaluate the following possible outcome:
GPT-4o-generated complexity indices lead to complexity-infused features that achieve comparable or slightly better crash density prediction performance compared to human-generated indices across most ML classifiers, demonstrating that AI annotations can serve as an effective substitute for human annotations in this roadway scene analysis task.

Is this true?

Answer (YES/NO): NO